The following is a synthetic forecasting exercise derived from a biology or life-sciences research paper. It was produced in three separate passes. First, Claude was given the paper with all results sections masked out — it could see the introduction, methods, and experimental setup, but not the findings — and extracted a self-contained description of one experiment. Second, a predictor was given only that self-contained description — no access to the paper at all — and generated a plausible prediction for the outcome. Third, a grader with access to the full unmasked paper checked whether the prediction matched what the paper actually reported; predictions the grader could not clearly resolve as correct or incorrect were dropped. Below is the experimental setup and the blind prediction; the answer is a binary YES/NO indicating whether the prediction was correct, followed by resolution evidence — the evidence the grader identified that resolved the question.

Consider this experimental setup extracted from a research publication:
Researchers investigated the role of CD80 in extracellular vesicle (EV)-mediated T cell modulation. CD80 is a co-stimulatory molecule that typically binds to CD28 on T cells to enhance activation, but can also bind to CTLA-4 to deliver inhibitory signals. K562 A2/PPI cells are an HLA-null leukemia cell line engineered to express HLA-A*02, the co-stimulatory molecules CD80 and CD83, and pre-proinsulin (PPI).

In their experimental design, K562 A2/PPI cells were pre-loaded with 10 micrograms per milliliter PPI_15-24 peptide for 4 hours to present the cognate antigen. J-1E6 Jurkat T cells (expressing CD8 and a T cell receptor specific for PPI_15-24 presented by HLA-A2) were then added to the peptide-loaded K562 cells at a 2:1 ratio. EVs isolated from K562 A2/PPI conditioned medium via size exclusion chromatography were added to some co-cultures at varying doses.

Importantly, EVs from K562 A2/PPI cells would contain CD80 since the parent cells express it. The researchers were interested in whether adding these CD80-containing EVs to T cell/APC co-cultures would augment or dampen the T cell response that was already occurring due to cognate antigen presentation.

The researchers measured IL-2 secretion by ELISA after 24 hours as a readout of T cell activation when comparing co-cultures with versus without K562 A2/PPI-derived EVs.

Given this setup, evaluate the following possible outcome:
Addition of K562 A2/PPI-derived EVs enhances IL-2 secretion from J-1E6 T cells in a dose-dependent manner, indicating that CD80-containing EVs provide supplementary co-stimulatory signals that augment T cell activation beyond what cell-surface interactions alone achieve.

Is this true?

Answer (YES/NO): YES